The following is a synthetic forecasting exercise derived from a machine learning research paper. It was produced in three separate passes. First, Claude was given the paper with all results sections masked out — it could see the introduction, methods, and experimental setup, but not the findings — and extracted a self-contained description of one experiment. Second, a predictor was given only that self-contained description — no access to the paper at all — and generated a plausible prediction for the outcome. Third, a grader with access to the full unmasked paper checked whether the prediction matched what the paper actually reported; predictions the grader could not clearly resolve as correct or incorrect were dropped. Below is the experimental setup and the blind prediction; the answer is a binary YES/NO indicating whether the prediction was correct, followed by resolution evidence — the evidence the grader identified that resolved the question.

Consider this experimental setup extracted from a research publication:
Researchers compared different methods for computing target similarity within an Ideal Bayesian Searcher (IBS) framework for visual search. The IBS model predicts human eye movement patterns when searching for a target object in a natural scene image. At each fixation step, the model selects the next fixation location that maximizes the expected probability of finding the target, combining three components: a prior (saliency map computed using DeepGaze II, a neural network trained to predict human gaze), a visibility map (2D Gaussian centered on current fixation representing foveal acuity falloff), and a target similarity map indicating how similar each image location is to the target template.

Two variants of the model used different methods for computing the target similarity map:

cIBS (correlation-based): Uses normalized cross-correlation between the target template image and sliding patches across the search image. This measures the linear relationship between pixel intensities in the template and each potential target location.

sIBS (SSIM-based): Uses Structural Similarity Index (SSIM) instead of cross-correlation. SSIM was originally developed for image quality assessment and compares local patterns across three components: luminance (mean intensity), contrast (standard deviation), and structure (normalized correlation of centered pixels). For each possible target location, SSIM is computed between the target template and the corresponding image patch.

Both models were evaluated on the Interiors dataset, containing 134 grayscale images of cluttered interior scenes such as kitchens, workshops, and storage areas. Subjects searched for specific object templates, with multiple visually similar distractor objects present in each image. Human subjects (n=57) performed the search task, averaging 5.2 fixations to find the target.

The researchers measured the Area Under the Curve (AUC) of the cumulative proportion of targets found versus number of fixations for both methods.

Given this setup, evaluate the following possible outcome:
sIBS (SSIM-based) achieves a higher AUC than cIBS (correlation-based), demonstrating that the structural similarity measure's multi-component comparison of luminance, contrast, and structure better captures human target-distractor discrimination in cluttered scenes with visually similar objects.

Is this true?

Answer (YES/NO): NO